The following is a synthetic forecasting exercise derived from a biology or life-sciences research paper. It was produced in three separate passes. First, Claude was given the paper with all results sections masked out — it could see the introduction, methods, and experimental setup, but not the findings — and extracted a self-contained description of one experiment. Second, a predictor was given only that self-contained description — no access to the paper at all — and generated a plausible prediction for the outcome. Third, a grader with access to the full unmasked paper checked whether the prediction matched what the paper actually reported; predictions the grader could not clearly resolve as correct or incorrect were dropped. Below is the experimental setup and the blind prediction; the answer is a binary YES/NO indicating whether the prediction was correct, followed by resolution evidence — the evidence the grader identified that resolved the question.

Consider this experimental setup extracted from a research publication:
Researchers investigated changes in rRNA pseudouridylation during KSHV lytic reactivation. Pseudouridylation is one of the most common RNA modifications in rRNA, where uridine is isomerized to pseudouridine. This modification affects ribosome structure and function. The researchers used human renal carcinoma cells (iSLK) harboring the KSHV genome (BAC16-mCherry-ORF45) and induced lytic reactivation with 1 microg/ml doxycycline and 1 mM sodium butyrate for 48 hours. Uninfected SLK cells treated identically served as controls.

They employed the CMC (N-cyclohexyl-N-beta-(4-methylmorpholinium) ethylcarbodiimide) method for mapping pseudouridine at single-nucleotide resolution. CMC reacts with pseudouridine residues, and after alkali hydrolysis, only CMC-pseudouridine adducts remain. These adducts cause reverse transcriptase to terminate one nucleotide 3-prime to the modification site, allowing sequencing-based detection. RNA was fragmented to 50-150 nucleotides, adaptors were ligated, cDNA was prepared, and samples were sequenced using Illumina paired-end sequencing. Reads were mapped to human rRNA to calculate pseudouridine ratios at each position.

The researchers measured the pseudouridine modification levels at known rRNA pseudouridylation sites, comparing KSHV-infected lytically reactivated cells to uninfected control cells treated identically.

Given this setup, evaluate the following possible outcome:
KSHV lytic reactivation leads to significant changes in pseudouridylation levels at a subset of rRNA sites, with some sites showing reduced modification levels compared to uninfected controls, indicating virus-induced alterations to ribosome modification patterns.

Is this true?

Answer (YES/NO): NO